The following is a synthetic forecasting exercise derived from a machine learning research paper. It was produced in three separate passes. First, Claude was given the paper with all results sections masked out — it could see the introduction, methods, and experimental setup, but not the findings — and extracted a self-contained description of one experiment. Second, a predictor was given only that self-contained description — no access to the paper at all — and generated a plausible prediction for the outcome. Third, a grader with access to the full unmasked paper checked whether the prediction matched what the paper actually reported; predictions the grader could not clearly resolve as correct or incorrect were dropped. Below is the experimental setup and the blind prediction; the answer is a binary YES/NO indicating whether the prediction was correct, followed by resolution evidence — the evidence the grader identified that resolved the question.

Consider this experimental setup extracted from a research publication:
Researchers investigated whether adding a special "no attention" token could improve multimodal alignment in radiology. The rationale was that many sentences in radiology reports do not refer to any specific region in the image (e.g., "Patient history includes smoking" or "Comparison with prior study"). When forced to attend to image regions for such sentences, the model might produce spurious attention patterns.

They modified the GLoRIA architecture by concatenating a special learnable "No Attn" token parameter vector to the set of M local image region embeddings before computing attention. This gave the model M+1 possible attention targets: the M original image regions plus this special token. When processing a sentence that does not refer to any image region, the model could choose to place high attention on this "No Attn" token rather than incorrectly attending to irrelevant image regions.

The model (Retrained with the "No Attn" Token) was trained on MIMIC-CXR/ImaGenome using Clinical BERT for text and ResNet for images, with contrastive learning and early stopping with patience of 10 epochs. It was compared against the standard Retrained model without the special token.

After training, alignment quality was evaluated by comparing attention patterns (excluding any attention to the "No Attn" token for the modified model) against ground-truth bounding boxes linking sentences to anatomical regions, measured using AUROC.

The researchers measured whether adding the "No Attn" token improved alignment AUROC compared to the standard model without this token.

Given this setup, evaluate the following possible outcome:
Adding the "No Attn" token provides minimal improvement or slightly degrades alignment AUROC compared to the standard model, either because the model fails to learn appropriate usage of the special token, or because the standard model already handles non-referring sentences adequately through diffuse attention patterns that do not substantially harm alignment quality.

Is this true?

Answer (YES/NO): NO